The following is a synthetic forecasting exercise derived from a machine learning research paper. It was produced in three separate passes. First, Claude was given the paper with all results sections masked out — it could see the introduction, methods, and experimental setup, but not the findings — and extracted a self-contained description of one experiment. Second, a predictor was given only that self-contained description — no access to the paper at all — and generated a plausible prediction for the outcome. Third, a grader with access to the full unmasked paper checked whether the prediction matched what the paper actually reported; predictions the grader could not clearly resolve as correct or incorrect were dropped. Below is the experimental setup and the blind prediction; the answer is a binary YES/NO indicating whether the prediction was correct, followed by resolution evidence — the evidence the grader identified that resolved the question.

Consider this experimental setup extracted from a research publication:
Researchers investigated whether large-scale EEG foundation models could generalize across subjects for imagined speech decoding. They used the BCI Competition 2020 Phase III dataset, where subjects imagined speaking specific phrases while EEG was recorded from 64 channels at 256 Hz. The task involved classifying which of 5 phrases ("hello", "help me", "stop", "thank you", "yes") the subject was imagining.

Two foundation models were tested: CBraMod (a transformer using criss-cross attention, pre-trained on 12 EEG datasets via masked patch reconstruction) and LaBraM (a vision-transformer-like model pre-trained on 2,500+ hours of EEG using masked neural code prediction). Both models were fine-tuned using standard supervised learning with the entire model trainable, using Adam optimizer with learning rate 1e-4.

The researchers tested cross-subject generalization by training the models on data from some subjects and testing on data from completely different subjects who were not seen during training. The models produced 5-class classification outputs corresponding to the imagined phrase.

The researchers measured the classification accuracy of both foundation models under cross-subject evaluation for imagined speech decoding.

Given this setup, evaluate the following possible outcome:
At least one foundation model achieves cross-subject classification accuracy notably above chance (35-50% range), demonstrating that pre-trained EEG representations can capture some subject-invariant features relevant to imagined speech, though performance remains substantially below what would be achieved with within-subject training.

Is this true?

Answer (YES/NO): NO